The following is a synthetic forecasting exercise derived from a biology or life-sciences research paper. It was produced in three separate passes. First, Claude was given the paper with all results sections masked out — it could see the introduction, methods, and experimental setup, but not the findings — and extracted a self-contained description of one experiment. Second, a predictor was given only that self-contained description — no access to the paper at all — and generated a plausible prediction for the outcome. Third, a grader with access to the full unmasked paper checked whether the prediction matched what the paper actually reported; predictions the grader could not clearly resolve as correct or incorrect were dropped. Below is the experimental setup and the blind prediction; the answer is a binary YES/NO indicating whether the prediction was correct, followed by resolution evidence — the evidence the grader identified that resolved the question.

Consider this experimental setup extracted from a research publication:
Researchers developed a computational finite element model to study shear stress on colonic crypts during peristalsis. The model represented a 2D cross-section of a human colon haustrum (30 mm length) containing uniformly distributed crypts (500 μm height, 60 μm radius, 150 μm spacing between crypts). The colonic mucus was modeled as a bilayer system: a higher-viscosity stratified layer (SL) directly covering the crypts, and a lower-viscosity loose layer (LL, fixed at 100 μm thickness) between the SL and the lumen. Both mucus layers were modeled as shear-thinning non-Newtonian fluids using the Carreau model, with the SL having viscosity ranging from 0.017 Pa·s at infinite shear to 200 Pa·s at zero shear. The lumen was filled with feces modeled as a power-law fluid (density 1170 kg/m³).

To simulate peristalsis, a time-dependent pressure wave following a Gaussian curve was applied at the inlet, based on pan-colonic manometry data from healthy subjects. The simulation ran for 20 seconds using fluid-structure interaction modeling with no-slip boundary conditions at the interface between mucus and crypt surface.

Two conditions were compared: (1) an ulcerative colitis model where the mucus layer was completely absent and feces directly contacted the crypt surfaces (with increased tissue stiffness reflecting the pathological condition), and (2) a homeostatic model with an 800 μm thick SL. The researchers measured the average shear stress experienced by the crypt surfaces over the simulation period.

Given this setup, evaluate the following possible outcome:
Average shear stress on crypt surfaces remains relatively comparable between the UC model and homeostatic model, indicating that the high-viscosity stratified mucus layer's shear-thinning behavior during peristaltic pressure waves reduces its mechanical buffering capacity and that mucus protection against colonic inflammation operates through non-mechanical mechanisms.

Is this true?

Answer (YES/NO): NO